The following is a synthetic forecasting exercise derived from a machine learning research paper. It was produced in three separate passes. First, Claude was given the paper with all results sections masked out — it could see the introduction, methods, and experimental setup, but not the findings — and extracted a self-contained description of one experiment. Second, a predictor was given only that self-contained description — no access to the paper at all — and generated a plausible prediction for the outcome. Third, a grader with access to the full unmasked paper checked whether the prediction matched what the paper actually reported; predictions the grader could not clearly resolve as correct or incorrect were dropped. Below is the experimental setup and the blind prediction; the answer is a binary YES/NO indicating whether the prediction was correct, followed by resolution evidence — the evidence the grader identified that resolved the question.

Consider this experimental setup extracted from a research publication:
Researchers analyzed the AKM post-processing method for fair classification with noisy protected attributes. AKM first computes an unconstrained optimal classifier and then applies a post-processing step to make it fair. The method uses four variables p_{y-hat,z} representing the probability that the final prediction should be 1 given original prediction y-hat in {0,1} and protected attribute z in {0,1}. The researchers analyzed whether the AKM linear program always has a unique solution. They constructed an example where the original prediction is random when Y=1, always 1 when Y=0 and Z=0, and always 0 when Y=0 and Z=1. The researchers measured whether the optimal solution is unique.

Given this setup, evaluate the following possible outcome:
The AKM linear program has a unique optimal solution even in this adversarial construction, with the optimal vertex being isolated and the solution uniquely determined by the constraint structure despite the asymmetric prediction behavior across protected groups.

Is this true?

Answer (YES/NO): NO